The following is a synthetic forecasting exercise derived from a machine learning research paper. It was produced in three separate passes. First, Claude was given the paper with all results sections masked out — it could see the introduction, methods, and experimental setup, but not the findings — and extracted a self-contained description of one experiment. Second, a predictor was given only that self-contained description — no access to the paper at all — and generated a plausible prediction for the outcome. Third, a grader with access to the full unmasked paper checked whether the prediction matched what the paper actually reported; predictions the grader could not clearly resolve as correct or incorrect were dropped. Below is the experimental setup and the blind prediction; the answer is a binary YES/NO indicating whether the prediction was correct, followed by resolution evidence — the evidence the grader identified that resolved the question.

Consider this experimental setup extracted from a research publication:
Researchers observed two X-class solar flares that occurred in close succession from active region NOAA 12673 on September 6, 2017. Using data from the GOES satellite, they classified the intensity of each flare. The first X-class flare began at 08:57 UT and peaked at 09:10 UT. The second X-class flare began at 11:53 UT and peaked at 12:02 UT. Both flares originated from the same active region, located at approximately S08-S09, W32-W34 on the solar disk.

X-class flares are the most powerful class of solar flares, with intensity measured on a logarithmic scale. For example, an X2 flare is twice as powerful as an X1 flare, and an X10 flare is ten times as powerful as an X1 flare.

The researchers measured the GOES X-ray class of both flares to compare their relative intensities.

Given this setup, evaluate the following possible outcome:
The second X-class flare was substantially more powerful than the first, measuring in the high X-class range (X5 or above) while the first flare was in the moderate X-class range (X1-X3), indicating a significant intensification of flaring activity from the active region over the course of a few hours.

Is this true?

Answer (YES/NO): YES